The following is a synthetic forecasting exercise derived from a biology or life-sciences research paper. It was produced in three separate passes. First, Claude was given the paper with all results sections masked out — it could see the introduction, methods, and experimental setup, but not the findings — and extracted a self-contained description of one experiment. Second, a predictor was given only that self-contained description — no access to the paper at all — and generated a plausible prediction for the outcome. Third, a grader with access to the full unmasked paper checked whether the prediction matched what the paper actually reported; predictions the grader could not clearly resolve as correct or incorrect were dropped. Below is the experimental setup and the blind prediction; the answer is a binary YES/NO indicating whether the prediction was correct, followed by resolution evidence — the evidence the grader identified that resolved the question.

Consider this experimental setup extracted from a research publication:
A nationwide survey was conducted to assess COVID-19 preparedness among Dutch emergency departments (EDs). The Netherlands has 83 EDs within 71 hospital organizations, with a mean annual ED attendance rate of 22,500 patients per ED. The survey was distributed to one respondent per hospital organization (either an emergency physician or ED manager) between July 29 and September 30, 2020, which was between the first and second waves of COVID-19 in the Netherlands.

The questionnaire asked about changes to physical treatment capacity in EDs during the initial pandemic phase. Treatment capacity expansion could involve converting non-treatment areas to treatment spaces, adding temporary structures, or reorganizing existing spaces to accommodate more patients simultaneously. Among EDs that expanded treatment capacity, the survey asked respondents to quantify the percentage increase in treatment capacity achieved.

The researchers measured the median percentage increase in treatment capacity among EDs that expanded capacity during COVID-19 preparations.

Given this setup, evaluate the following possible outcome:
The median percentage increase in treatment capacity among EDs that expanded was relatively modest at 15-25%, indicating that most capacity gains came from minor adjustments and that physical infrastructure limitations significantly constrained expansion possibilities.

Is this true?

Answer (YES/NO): NO